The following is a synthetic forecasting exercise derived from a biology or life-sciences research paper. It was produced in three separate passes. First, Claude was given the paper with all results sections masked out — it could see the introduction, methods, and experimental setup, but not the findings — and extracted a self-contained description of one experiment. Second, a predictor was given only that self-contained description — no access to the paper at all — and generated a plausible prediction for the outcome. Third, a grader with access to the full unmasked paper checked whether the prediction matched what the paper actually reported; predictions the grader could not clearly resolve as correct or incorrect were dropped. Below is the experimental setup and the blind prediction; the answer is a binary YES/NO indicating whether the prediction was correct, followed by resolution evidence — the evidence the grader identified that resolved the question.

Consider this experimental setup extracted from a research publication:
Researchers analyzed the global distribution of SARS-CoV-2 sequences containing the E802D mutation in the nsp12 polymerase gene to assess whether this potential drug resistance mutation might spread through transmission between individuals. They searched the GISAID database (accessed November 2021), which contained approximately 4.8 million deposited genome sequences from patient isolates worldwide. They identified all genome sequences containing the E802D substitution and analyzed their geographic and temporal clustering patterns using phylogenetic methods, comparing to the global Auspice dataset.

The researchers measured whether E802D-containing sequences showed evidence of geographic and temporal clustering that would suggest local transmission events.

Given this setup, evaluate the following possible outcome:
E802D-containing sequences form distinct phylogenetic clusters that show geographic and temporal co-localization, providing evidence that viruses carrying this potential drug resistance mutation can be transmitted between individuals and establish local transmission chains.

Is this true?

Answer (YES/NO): YES